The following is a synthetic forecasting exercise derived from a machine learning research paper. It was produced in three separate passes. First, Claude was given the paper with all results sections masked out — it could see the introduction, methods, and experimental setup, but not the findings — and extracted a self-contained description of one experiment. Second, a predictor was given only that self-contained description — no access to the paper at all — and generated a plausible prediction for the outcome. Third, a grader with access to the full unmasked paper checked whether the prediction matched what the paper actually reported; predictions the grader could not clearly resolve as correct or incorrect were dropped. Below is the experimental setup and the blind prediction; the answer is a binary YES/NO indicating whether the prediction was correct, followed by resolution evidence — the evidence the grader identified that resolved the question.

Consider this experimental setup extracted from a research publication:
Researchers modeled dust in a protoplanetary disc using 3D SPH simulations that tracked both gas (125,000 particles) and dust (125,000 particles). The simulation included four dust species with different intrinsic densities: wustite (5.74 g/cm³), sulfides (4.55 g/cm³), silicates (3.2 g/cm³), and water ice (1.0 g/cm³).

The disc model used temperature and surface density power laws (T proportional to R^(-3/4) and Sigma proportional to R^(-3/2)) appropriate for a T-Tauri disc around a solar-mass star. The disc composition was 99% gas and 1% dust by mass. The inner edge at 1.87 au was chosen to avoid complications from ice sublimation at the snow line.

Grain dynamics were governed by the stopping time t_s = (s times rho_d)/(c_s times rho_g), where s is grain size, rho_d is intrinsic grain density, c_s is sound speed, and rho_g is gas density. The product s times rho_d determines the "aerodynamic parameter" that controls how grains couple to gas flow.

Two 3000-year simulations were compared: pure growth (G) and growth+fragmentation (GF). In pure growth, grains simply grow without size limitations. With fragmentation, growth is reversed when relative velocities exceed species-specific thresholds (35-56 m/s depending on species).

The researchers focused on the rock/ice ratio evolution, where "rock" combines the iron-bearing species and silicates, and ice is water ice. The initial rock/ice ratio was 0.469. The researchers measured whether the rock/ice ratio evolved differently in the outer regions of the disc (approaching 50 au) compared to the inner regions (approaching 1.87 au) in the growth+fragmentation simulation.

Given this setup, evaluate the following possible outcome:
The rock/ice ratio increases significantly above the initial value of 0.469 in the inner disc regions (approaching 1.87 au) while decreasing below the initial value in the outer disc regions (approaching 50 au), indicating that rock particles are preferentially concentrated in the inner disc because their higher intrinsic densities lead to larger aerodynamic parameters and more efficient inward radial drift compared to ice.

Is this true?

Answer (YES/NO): NO